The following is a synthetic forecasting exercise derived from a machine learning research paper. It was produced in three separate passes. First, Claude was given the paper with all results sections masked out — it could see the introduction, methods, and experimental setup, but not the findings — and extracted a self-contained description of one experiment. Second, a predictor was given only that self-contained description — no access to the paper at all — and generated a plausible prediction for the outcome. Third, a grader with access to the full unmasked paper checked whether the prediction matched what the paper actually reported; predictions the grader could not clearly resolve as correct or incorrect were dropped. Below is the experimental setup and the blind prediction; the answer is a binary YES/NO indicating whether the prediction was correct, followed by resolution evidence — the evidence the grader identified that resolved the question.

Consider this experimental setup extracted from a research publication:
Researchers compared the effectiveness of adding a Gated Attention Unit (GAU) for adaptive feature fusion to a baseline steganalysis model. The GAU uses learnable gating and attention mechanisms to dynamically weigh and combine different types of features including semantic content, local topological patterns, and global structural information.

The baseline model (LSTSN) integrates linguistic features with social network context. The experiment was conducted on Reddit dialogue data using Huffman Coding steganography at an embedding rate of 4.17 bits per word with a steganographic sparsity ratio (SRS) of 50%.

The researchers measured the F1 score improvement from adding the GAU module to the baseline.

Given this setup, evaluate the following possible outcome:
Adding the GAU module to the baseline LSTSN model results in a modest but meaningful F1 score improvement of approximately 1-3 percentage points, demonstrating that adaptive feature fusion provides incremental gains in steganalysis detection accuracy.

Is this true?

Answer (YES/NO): YES